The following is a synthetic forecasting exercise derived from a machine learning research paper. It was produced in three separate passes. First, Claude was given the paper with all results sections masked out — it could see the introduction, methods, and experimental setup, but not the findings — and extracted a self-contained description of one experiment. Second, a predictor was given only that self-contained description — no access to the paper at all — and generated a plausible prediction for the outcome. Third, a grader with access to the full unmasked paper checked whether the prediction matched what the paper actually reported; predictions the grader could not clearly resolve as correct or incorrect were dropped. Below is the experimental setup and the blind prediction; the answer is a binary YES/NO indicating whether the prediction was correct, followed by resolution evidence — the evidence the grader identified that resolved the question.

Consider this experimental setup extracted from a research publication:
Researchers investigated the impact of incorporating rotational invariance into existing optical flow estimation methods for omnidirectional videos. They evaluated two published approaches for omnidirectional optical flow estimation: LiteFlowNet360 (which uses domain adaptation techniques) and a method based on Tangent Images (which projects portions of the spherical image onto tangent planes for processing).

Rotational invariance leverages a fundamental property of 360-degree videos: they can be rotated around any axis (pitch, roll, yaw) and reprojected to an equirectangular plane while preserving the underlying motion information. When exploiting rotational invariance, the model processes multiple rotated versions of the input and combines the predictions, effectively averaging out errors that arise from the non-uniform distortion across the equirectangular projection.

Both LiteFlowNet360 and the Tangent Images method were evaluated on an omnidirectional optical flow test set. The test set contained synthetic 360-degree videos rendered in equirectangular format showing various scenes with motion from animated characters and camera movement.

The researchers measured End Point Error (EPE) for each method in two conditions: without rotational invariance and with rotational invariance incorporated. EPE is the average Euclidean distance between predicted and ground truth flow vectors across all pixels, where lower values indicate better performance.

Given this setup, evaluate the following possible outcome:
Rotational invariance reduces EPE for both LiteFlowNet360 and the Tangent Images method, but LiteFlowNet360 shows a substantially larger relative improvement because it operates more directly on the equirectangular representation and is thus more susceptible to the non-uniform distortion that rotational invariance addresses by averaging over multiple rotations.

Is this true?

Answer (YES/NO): NO